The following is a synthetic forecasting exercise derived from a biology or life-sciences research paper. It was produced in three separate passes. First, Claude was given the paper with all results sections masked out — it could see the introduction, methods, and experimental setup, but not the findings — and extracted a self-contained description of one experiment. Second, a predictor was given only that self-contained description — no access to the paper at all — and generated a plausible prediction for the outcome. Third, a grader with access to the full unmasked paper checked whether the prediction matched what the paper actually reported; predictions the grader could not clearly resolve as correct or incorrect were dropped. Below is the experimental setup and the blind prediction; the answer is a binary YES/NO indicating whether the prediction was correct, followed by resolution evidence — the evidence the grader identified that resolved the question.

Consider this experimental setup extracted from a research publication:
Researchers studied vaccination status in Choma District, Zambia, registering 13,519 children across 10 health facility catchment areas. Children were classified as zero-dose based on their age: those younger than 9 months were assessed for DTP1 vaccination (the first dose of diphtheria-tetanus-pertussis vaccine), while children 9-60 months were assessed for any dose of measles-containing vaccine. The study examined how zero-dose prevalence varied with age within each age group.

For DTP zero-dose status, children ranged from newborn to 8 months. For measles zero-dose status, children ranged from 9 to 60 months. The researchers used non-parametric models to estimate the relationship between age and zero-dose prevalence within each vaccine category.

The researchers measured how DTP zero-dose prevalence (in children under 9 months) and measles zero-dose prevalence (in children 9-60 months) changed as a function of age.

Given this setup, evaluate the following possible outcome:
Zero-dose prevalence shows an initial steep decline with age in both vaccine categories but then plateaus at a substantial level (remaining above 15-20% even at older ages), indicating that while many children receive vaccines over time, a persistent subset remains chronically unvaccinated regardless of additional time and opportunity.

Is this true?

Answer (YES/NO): NO